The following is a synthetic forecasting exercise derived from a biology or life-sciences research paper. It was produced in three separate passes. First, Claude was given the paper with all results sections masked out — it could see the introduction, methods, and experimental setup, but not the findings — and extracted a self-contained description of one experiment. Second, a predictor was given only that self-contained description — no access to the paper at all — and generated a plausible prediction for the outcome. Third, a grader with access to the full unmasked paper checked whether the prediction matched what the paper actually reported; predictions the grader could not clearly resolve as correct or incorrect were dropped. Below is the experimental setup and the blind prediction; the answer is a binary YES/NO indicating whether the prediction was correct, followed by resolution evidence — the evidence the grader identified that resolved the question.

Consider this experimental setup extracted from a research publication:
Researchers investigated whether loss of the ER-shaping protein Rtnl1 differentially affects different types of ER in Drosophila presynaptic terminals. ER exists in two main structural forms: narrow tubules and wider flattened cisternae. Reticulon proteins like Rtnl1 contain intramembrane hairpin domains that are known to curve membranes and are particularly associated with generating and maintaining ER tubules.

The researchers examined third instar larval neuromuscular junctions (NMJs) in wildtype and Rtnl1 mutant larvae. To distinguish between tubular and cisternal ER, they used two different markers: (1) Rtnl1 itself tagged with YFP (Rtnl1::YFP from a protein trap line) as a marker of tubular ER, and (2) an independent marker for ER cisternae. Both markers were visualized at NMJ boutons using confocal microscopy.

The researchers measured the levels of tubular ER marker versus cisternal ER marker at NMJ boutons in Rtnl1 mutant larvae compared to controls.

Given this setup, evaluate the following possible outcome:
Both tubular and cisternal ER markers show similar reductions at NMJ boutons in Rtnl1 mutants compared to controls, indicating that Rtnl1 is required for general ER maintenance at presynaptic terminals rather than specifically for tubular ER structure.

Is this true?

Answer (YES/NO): NO